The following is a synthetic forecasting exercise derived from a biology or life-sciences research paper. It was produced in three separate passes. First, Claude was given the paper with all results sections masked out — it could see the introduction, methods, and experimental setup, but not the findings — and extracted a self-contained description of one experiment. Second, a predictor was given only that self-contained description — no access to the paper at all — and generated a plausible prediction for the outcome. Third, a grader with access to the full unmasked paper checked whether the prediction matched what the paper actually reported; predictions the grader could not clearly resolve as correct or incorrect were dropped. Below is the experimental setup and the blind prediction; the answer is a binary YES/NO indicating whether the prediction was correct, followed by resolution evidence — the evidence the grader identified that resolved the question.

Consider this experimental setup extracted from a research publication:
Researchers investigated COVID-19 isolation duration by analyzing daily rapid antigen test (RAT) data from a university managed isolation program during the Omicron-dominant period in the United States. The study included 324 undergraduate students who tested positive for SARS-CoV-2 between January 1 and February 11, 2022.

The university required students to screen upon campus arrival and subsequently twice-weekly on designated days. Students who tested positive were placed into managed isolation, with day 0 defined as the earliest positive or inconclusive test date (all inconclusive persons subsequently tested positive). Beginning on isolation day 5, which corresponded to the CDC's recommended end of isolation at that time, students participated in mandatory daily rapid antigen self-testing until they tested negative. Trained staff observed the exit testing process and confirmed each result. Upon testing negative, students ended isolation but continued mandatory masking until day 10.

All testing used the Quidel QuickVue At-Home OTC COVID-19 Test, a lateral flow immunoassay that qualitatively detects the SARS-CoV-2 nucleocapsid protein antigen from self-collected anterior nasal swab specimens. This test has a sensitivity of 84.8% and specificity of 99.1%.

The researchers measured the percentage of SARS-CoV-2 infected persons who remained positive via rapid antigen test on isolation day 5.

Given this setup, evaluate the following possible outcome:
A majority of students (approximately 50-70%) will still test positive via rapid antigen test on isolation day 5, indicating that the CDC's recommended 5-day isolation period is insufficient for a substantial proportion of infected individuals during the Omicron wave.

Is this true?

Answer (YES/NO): NO